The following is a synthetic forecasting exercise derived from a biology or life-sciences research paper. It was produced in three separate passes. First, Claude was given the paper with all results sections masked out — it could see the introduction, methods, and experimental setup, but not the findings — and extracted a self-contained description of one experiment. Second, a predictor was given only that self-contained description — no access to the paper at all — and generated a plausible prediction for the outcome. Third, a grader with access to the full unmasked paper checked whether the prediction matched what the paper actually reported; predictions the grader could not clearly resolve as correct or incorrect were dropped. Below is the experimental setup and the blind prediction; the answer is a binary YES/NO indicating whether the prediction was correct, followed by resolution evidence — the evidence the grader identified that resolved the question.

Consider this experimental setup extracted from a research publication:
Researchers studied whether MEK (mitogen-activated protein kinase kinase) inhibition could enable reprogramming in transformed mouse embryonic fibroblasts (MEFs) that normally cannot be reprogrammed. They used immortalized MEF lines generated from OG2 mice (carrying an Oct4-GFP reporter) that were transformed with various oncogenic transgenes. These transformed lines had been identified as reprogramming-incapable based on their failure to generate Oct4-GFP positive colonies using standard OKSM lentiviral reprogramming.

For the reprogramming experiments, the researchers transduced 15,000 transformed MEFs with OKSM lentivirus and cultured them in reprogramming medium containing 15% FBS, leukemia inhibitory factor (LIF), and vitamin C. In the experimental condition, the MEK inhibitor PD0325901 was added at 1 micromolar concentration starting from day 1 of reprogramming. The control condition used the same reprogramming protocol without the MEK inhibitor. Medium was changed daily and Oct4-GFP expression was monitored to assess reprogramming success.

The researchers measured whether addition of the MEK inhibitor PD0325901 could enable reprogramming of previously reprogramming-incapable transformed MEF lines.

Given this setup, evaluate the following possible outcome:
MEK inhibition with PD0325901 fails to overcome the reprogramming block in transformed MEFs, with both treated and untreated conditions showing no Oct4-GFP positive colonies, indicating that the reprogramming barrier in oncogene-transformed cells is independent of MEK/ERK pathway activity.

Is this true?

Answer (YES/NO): NO